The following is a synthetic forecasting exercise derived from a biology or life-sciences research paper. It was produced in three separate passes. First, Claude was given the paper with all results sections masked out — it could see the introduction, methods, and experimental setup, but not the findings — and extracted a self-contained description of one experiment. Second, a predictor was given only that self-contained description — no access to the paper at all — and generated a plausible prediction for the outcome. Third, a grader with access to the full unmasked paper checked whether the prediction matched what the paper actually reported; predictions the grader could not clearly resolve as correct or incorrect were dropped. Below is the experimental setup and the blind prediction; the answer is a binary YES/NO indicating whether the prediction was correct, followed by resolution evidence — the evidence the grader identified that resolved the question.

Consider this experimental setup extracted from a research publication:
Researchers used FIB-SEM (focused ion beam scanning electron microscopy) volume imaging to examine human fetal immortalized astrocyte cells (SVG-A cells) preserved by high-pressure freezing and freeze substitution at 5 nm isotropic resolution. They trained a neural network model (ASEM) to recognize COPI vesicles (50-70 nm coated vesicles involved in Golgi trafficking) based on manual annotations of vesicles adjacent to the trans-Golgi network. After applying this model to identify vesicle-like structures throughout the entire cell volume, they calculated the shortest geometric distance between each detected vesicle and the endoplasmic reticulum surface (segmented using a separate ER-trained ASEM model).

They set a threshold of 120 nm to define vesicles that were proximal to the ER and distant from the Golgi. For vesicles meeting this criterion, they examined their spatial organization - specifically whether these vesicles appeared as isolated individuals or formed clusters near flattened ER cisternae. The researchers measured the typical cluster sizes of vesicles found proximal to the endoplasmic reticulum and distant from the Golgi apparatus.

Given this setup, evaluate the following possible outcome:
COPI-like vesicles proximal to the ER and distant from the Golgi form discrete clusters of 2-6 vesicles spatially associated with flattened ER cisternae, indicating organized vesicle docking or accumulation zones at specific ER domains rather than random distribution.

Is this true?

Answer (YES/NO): NO